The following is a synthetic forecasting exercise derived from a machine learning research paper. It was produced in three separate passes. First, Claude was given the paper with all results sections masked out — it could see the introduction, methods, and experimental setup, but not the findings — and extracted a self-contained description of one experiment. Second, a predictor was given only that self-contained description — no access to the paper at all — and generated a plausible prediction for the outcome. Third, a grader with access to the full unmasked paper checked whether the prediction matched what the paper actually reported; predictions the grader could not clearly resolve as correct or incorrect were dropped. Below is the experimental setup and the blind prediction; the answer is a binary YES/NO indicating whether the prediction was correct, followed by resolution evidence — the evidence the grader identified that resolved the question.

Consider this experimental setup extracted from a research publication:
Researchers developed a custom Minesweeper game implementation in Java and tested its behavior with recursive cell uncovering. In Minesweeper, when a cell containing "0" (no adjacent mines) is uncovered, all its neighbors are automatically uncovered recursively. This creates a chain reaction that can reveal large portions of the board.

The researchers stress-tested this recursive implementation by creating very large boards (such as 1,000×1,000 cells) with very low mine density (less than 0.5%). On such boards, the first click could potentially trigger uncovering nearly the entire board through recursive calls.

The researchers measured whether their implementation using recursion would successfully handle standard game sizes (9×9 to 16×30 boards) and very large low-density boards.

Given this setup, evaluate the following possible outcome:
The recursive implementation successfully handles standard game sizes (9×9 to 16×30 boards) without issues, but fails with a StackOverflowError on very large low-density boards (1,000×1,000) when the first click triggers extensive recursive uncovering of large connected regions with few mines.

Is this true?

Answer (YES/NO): YES